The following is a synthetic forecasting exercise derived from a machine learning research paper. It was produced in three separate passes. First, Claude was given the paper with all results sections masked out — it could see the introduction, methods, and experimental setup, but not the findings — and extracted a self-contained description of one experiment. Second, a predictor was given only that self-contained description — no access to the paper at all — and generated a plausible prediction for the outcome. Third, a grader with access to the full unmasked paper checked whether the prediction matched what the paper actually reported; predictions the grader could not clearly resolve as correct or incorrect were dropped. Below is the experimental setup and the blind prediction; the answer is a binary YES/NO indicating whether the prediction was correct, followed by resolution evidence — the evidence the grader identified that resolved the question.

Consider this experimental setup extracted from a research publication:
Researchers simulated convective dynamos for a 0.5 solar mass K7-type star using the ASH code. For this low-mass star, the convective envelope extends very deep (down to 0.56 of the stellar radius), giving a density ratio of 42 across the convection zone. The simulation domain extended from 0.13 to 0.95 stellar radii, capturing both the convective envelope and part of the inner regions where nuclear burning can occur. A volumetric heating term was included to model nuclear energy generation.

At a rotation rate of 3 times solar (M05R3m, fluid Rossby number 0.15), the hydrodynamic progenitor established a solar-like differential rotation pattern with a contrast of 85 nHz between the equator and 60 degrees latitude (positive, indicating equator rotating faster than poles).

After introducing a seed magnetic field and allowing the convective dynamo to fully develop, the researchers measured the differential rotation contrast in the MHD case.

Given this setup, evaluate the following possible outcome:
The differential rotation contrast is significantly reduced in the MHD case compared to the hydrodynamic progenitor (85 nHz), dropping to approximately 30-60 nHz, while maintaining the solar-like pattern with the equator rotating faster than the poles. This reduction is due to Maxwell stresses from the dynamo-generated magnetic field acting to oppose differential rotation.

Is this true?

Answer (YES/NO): NO